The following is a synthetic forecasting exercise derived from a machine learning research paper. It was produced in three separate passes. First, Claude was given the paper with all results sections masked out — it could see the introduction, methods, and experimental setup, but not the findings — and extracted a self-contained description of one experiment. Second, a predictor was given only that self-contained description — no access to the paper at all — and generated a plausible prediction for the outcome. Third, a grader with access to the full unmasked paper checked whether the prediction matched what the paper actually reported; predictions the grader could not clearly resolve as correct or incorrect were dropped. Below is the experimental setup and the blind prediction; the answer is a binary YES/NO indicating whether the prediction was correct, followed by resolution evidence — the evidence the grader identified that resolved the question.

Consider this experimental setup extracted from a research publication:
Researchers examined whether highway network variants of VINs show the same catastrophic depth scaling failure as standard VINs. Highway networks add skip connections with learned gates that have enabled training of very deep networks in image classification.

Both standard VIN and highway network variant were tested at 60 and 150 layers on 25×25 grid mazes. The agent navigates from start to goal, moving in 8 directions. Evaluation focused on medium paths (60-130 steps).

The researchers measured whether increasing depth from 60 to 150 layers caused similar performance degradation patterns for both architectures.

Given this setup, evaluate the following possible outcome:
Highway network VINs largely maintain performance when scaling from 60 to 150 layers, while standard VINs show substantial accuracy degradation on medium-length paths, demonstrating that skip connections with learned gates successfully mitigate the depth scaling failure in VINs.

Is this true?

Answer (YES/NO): NO